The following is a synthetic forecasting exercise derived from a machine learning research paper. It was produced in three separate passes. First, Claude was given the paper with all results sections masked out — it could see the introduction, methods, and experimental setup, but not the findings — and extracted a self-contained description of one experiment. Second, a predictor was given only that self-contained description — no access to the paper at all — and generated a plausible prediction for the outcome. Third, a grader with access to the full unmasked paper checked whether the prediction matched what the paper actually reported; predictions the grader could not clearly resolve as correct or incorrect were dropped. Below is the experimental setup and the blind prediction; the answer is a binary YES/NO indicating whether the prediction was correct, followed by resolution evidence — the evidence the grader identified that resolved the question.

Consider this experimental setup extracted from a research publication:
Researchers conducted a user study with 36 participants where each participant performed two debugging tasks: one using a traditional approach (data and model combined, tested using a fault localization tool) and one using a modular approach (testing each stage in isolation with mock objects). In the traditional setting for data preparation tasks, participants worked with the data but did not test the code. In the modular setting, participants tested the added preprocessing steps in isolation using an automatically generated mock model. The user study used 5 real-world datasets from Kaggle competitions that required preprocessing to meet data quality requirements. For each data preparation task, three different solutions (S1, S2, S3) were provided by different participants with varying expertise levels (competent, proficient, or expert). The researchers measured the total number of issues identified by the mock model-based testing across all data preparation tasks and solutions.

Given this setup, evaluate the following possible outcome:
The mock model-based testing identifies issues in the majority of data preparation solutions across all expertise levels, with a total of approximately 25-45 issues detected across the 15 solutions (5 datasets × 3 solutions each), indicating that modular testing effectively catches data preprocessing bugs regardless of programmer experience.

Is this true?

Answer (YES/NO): YES